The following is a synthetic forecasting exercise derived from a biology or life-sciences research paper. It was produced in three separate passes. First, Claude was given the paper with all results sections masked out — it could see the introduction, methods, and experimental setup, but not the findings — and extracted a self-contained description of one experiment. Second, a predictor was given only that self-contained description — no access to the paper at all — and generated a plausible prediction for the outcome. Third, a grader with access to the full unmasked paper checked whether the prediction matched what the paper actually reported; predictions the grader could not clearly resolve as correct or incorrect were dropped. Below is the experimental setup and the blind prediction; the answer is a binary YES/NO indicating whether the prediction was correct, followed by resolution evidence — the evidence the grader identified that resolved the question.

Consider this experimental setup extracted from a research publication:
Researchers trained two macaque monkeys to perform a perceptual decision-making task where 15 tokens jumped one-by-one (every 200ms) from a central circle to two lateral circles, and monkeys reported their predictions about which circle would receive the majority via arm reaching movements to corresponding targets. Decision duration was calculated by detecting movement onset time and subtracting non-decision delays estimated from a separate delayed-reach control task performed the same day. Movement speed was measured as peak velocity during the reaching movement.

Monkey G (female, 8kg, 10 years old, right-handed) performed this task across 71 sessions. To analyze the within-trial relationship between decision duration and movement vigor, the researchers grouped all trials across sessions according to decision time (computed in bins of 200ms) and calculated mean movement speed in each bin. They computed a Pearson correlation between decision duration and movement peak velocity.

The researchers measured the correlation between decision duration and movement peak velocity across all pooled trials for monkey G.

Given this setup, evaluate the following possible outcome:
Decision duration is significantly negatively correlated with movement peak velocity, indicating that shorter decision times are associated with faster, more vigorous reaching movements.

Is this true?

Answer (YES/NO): NO